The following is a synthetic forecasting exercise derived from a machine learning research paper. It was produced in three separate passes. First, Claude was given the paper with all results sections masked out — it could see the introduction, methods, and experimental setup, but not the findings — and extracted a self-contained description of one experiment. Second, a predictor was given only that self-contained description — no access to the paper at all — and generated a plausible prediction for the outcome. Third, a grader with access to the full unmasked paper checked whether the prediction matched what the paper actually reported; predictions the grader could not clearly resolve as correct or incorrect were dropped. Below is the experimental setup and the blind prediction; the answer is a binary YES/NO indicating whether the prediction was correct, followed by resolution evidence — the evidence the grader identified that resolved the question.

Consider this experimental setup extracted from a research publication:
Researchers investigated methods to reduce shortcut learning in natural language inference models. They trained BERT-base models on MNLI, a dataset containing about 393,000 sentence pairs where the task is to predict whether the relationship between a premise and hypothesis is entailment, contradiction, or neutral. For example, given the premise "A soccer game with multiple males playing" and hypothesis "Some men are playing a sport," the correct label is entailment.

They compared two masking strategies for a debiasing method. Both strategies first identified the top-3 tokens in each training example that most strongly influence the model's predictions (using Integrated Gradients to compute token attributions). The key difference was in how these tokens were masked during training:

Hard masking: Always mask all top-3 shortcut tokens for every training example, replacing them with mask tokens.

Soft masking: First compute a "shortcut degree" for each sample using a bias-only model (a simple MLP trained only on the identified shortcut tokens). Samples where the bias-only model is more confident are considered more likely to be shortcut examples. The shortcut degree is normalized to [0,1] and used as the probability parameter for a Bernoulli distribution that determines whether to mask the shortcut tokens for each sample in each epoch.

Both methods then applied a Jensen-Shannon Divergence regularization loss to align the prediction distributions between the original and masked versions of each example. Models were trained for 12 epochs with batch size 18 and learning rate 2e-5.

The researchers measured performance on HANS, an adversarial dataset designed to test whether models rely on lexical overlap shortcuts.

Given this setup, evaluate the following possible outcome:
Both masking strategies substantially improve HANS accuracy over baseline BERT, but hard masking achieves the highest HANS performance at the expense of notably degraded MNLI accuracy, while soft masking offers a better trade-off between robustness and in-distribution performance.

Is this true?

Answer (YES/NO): NO